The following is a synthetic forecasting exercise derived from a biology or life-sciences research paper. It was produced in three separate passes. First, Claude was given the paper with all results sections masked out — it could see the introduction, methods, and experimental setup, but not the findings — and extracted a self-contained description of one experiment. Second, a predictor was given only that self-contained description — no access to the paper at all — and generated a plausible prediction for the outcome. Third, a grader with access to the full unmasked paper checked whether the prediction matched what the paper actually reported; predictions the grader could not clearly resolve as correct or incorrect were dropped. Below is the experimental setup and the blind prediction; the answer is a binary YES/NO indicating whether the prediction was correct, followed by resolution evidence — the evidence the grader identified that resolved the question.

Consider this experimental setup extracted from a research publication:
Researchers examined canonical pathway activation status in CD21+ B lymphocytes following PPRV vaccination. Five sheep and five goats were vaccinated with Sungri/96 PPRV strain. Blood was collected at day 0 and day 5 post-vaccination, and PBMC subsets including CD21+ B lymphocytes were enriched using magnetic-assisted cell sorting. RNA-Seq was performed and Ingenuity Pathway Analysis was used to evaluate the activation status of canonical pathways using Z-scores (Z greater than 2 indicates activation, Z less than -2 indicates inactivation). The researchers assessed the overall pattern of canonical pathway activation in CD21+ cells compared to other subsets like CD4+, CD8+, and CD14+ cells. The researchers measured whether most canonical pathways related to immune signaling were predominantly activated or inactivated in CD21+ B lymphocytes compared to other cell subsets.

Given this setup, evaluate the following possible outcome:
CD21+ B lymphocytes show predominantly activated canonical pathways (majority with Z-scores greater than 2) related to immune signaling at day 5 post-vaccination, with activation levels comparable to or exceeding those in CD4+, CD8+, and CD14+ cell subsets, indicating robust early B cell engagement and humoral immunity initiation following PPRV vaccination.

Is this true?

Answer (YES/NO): NO